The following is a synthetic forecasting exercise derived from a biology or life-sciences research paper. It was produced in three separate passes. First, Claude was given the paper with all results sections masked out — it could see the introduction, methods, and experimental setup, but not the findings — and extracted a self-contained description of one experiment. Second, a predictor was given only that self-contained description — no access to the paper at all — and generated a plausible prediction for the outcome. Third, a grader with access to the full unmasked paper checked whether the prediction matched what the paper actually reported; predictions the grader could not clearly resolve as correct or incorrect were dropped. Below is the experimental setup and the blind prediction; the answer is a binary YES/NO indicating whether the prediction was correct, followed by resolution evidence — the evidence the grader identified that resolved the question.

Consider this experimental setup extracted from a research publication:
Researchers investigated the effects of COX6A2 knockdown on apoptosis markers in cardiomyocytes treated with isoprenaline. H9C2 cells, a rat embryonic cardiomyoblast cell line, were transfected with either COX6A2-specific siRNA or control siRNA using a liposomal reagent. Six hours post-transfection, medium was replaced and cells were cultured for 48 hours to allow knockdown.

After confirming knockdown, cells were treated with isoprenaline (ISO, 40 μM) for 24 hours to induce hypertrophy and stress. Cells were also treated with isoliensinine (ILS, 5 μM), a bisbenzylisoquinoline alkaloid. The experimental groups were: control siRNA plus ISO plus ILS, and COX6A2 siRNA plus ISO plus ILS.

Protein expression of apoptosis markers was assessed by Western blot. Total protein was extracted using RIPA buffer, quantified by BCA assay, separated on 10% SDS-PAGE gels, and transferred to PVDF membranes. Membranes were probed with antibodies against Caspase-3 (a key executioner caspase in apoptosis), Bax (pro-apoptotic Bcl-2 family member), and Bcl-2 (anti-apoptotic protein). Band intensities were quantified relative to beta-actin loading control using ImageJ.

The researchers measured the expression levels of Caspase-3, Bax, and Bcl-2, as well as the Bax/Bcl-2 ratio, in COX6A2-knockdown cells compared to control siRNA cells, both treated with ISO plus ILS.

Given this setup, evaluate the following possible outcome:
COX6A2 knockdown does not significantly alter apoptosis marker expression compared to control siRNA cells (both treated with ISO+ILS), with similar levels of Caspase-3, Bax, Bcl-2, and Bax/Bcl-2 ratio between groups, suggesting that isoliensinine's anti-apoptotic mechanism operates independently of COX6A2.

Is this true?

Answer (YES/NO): NO